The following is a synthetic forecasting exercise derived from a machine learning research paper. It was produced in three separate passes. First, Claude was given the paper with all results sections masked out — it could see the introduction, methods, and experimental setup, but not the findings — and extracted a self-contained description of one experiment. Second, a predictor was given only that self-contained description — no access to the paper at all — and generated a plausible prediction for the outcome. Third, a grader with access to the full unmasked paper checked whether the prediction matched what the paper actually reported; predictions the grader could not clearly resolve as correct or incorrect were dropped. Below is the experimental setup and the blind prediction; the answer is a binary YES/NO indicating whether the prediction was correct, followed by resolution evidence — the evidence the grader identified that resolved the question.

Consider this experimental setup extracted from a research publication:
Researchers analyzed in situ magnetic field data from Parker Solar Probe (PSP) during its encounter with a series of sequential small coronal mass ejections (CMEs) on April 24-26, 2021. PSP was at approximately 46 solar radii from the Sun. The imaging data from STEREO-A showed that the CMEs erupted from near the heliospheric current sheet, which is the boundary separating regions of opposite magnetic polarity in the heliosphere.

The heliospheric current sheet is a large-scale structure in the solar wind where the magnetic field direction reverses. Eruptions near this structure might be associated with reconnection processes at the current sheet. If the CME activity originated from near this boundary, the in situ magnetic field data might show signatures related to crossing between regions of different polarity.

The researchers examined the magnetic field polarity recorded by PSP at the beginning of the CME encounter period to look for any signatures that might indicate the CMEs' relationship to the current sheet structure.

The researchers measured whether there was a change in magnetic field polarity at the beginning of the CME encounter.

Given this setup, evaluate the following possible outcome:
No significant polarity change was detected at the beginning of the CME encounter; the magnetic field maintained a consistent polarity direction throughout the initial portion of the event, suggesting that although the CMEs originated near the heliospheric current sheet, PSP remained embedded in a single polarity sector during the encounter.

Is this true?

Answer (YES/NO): NO